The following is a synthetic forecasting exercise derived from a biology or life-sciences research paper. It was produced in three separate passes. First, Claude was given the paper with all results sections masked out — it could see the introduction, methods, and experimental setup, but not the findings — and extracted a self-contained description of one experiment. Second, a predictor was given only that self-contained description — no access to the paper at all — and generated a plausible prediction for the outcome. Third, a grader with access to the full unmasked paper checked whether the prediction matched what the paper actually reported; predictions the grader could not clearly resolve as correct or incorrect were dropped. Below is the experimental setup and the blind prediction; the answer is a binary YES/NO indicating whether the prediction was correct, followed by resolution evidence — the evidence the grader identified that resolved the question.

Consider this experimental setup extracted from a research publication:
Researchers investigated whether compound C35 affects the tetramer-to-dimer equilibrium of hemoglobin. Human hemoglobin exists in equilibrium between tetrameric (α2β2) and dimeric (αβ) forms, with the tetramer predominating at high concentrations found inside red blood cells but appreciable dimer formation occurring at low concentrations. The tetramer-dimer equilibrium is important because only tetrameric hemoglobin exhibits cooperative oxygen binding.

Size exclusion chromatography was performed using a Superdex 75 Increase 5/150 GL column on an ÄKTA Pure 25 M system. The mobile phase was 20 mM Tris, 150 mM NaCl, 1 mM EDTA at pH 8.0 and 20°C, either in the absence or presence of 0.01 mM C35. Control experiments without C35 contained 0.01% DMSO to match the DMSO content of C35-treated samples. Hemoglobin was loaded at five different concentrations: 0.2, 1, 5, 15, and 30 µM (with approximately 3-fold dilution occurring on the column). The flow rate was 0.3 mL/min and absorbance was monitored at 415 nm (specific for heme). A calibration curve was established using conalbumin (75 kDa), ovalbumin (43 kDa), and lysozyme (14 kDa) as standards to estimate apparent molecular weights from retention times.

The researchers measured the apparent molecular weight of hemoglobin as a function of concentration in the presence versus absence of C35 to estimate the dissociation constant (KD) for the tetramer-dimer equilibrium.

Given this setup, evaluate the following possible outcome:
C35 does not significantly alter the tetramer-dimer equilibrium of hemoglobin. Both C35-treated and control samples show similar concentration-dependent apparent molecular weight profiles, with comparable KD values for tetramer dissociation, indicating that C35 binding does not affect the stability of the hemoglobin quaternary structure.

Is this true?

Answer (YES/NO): YES